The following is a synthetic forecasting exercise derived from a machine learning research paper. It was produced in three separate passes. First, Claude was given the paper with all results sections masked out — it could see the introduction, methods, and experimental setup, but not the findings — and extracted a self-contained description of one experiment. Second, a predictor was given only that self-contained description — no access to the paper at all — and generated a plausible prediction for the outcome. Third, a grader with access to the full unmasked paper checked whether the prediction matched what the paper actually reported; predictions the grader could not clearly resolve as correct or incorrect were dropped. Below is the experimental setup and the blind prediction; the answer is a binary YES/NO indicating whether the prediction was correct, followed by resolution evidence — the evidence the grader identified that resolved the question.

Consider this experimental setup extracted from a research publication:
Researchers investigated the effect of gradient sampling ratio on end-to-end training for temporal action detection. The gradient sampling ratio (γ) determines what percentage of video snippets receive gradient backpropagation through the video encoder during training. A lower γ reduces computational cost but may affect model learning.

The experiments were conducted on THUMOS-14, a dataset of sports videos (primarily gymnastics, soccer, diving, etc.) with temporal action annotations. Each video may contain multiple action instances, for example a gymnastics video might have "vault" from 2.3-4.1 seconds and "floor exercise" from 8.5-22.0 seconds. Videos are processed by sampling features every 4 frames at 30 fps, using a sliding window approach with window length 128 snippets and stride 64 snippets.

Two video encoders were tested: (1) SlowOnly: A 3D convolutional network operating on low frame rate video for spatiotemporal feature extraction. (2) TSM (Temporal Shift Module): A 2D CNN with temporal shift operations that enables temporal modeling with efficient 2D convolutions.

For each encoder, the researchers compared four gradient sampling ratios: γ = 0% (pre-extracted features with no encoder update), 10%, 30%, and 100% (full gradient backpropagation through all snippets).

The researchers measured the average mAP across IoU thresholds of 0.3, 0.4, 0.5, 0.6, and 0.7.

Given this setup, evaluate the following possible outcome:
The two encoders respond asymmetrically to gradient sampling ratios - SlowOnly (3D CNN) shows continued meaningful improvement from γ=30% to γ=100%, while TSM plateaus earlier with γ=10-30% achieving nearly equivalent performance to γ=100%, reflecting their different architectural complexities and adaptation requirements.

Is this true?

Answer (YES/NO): NO